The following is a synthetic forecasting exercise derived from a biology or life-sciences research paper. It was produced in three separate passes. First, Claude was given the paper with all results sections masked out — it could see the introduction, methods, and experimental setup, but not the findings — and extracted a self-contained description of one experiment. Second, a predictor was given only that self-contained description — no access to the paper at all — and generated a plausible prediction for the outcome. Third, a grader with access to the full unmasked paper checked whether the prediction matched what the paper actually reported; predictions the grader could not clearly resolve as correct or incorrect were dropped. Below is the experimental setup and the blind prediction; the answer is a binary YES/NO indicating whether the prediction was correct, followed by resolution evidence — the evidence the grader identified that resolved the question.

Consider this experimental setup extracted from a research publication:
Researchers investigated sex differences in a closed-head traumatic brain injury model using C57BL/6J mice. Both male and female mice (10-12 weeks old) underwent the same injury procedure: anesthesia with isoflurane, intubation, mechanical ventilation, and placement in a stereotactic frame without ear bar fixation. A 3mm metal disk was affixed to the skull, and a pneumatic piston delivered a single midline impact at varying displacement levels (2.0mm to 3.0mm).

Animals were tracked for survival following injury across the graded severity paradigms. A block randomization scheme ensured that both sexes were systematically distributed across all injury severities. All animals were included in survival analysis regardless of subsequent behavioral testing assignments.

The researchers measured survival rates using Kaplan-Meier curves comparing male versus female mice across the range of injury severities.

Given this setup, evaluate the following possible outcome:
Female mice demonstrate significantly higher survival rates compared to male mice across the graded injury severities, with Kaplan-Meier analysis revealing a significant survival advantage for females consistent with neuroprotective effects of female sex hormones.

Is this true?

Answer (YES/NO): NO